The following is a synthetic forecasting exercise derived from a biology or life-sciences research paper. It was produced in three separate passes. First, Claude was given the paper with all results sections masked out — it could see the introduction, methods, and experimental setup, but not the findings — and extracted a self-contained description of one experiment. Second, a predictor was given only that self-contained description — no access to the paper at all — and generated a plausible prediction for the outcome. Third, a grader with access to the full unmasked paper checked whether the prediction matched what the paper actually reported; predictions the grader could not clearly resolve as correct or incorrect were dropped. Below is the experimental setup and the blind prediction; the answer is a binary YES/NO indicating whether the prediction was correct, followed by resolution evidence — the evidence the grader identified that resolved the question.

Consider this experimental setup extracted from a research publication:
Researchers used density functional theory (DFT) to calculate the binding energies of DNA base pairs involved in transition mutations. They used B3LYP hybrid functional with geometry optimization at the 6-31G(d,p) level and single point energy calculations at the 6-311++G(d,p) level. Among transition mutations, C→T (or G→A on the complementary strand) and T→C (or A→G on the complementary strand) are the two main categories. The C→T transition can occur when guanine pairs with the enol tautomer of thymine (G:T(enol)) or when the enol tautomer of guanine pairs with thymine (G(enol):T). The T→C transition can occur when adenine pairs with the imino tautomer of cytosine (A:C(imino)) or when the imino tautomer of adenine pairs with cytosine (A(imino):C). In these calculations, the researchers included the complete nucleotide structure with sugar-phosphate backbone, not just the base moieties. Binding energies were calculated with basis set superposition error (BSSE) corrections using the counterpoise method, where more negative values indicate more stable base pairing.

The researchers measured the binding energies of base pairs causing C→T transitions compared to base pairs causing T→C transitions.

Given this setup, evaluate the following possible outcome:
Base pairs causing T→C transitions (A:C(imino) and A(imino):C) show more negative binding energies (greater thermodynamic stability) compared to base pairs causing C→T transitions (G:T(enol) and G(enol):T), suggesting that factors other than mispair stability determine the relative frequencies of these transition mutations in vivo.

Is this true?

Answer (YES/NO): NO